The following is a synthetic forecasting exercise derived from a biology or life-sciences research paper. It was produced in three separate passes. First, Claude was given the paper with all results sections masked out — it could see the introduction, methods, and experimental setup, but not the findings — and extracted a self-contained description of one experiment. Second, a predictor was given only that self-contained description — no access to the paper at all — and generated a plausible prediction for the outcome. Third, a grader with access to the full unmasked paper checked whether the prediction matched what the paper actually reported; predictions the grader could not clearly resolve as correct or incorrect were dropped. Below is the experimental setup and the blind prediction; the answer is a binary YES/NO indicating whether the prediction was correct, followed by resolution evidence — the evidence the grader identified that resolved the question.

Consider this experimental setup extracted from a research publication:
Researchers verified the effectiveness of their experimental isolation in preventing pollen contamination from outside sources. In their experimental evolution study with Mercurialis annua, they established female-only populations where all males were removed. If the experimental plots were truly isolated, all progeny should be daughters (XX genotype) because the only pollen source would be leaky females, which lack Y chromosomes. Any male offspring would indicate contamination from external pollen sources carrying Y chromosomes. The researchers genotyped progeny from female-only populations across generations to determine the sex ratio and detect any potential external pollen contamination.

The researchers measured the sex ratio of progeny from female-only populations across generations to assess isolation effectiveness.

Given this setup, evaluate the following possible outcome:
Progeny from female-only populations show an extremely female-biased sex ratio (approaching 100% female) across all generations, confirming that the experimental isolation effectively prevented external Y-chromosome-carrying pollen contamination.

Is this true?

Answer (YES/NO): YES